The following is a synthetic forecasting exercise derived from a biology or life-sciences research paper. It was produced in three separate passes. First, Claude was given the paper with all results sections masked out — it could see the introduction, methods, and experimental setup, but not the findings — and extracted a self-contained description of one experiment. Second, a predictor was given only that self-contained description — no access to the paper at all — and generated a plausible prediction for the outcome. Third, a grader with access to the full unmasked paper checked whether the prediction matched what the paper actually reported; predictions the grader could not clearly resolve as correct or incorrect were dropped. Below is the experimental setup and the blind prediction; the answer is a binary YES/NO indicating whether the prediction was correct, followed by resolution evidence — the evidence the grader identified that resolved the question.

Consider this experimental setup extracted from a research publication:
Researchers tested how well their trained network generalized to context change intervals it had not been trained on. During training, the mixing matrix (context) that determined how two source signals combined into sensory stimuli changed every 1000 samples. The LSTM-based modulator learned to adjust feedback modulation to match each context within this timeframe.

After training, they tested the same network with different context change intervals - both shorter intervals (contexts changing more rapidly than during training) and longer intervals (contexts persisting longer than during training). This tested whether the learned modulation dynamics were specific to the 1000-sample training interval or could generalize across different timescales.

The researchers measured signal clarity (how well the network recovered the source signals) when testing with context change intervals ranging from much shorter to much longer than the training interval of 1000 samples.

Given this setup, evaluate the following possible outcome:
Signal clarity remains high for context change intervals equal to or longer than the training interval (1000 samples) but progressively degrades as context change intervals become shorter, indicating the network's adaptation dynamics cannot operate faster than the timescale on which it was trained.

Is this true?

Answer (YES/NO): NO